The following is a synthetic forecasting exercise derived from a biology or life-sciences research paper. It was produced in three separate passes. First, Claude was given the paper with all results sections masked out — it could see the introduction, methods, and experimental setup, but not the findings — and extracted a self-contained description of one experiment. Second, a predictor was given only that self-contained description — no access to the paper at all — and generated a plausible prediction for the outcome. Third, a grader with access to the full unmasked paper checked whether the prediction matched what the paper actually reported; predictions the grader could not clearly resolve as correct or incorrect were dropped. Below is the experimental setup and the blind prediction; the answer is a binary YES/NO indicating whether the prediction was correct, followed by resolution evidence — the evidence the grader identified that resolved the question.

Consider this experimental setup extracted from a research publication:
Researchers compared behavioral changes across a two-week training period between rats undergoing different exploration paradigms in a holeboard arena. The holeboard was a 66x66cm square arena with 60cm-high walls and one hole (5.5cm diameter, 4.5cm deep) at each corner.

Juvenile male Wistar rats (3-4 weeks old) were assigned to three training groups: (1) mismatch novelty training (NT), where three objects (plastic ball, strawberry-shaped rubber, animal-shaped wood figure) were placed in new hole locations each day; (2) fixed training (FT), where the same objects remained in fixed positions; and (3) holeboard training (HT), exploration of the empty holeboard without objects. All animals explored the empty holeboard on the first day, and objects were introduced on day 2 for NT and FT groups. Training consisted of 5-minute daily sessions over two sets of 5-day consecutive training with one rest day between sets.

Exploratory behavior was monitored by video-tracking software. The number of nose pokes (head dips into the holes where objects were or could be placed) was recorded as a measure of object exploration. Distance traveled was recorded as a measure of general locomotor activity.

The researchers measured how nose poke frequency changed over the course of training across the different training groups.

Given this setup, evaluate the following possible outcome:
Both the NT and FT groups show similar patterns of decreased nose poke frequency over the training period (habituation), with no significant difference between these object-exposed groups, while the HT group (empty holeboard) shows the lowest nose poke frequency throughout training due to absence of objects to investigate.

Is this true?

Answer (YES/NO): NO